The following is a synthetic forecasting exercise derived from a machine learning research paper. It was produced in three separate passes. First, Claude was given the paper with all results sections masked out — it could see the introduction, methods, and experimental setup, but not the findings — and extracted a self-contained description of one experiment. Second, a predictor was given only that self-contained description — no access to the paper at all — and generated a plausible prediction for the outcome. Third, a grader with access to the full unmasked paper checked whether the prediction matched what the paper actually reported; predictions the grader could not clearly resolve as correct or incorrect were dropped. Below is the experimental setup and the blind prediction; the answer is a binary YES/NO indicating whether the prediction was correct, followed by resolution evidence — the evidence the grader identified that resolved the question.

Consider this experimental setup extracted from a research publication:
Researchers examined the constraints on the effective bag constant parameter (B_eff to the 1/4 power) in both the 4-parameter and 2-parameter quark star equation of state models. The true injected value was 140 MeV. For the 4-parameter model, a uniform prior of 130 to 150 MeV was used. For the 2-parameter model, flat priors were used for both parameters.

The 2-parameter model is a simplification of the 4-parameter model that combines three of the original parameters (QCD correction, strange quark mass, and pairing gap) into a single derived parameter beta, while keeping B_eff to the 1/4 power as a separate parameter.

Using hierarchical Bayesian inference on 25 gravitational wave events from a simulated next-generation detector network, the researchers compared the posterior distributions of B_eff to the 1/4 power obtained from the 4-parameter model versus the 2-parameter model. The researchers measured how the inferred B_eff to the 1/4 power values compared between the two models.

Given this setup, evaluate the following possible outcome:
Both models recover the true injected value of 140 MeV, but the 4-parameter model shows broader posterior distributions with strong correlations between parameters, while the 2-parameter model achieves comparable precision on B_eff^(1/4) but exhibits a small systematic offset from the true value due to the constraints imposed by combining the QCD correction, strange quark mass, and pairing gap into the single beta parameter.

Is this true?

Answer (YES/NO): NO